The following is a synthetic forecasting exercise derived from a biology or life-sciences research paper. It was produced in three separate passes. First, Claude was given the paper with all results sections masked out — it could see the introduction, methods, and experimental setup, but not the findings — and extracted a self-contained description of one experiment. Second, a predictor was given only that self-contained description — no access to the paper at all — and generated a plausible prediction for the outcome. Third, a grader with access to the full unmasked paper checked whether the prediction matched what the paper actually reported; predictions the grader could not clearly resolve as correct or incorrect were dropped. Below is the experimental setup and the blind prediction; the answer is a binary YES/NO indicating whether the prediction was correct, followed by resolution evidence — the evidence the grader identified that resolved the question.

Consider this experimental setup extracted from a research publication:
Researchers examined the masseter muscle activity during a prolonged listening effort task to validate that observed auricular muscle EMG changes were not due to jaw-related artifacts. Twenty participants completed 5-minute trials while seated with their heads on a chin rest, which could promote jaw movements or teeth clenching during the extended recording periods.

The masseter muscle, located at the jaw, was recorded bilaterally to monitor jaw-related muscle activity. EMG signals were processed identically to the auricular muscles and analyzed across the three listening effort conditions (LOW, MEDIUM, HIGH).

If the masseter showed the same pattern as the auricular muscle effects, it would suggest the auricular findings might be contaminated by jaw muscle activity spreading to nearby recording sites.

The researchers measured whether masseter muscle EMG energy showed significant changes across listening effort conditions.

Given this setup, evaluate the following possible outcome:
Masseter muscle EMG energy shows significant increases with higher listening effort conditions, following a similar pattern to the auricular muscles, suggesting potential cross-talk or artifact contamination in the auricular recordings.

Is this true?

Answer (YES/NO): NO